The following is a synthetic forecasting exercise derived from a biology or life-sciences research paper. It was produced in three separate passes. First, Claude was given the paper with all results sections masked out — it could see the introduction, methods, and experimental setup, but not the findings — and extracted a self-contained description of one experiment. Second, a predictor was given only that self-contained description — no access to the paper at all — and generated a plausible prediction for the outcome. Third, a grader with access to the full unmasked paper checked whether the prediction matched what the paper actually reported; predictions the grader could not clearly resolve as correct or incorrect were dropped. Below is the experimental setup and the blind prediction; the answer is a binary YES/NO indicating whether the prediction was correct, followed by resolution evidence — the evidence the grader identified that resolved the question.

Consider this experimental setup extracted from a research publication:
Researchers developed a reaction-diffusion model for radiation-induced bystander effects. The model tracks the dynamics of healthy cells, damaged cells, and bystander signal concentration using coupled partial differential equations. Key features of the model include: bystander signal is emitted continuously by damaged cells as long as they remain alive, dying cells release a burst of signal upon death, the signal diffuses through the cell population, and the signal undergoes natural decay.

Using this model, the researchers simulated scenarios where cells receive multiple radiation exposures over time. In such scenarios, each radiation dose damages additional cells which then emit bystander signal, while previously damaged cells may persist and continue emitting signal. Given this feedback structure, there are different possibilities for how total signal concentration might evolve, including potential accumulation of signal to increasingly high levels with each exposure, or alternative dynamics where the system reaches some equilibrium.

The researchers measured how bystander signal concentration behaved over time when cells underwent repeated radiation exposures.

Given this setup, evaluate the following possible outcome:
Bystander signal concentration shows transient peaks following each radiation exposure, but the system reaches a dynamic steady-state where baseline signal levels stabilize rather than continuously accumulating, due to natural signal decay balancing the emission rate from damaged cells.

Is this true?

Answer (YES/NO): YES